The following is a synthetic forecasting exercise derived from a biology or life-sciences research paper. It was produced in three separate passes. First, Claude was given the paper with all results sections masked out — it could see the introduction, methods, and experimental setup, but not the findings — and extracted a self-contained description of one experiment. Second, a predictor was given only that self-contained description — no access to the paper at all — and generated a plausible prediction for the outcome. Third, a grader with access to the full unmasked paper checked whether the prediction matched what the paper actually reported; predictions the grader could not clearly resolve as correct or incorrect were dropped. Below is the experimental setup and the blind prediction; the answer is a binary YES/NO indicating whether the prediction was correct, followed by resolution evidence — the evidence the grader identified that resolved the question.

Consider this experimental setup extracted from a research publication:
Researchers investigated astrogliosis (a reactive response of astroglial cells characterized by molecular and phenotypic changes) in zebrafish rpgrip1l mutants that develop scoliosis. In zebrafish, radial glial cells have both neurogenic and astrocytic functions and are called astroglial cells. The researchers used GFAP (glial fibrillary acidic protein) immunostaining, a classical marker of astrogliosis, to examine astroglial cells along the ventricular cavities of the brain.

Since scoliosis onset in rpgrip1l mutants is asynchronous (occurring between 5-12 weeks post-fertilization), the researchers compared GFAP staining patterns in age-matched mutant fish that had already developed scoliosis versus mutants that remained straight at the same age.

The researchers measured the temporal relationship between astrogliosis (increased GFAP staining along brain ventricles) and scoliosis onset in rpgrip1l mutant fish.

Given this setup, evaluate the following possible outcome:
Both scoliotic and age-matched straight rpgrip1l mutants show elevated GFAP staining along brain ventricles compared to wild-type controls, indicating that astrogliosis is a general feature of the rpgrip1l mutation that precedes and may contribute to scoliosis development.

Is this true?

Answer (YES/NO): NO